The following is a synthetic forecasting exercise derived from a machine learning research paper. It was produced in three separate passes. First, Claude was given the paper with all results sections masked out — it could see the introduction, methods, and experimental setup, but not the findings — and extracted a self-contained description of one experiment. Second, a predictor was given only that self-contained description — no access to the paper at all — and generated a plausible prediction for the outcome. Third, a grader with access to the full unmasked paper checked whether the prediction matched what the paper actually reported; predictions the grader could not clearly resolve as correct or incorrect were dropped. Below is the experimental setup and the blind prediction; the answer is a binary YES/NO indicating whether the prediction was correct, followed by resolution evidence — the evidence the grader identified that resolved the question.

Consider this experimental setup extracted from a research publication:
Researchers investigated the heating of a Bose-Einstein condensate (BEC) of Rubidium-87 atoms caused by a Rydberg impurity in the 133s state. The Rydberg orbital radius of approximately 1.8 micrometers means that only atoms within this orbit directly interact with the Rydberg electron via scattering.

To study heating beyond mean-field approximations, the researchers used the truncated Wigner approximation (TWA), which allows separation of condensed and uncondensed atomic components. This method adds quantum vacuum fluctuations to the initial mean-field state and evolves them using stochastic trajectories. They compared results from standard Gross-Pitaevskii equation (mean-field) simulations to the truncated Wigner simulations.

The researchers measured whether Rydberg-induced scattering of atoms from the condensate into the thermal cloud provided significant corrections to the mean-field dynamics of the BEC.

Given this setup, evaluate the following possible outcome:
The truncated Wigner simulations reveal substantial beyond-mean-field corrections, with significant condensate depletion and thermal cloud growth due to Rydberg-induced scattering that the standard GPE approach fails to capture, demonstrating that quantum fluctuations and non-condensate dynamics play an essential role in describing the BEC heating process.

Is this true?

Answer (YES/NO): NO